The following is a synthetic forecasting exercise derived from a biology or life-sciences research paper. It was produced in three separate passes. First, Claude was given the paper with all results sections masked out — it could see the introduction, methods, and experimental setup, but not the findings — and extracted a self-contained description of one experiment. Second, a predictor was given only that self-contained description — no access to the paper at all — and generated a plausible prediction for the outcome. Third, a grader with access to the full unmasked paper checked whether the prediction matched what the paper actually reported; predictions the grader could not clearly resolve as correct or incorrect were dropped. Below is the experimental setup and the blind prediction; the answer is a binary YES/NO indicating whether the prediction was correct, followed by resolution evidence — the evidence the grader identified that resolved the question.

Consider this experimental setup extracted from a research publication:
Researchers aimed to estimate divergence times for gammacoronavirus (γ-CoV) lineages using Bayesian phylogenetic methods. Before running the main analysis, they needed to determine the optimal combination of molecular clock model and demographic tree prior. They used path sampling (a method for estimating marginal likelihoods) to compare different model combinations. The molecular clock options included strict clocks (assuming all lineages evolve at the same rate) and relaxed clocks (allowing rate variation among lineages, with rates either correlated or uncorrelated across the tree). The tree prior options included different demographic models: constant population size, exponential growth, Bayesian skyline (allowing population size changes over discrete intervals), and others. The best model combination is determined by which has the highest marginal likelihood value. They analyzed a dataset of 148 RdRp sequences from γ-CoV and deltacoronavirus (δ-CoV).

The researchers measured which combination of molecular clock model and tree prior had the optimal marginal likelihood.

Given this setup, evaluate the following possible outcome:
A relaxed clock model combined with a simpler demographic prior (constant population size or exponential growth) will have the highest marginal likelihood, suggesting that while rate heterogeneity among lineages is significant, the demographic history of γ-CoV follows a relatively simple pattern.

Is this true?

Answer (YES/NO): YES